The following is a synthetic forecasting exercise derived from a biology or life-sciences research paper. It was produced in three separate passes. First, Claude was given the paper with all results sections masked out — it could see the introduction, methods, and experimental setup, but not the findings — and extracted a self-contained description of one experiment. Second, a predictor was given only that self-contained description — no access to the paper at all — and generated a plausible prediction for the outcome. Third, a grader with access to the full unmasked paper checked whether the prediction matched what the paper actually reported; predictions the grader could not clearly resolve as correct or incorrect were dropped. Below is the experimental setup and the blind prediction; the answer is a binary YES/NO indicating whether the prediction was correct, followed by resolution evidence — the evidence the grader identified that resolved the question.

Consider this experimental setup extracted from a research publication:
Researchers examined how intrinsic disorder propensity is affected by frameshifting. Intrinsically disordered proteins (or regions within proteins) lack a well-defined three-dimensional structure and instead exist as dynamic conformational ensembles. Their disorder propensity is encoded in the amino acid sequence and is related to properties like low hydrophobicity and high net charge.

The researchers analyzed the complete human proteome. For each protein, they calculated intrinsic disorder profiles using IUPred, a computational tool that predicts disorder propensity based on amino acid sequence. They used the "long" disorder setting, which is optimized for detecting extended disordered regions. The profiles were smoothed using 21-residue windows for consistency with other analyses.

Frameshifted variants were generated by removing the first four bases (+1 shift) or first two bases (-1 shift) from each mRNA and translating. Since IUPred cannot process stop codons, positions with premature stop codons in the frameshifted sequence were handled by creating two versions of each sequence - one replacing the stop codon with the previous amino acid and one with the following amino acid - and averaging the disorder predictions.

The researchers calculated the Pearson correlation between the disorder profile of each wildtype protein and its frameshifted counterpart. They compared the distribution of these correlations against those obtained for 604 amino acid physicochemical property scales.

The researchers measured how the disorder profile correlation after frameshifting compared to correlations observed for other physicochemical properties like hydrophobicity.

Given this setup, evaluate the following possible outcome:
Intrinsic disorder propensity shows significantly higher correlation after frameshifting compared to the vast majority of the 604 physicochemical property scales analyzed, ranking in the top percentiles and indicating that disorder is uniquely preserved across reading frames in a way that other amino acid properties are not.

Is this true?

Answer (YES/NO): NO